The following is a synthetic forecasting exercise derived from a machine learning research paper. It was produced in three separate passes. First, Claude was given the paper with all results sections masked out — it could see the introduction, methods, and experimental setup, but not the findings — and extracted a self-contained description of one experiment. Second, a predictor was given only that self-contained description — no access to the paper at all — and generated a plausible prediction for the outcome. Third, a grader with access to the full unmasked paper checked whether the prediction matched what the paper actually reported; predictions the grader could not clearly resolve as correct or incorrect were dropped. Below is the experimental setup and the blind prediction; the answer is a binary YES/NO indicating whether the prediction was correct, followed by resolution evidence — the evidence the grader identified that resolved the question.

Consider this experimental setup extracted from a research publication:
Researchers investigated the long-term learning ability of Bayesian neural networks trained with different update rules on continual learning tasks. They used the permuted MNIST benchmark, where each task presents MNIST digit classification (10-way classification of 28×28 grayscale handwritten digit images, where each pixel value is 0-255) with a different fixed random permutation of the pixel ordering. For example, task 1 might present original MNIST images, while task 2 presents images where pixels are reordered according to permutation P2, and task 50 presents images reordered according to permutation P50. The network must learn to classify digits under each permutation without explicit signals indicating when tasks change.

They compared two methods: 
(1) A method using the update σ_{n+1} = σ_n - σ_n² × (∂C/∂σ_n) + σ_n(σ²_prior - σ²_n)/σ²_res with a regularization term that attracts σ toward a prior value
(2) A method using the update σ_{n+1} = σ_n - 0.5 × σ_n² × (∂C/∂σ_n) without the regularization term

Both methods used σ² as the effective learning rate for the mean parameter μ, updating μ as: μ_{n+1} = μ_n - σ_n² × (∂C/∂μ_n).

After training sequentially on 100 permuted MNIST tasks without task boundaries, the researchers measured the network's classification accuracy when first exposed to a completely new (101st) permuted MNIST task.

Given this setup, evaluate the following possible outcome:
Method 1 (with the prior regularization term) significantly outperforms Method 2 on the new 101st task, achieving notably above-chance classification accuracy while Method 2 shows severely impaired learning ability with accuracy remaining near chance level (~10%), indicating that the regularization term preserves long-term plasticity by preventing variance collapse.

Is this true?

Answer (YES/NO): NO